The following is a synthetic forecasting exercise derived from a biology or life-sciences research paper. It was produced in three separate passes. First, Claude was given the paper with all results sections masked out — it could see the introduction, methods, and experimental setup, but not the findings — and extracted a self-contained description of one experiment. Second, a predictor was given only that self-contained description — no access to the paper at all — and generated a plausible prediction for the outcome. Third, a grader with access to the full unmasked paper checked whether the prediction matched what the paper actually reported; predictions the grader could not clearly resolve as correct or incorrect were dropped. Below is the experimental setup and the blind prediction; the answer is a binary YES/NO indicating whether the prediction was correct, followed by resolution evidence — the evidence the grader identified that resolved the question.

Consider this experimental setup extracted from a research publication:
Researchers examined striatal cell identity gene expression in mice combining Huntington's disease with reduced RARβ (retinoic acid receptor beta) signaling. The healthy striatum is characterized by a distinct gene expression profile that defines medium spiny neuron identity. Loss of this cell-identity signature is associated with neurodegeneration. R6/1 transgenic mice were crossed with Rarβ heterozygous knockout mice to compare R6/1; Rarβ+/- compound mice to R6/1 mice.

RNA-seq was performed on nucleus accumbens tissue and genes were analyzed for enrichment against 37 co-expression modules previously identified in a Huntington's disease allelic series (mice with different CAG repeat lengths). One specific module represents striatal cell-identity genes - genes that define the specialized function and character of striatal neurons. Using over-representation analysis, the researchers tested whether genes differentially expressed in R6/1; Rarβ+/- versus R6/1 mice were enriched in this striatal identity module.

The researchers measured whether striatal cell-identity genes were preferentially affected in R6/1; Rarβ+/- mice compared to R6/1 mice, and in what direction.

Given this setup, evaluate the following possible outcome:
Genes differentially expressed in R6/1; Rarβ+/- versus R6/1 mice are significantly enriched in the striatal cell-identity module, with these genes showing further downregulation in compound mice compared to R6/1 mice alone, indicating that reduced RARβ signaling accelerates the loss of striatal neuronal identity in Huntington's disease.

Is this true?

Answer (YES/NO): YES